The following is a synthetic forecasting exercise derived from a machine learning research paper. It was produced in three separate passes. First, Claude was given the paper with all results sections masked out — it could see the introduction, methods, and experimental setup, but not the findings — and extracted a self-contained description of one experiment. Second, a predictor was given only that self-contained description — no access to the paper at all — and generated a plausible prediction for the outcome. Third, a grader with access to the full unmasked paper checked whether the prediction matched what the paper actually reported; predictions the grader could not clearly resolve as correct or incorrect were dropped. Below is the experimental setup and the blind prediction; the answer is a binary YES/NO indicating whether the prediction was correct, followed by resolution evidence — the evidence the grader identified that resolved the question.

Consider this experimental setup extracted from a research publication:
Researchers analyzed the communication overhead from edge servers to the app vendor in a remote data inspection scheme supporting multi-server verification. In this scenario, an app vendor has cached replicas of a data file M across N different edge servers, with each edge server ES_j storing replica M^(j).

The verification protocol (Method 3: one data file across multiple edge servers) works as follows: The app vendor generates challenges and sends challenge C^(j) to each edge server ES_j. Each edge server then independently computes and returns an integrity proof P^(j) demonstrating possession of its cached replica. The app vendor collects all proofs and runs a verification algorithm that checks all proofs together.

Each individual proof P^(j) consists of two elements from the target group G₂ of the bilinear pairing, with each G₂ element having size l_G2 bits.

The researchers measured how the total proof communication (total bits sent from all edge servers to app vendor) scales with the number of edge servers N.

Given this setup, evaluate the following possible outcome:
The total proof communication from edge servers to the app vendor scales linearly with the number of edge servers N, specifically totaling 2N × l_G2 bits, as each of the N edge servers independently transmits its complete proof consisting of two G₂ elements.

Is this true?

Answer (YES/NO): YES